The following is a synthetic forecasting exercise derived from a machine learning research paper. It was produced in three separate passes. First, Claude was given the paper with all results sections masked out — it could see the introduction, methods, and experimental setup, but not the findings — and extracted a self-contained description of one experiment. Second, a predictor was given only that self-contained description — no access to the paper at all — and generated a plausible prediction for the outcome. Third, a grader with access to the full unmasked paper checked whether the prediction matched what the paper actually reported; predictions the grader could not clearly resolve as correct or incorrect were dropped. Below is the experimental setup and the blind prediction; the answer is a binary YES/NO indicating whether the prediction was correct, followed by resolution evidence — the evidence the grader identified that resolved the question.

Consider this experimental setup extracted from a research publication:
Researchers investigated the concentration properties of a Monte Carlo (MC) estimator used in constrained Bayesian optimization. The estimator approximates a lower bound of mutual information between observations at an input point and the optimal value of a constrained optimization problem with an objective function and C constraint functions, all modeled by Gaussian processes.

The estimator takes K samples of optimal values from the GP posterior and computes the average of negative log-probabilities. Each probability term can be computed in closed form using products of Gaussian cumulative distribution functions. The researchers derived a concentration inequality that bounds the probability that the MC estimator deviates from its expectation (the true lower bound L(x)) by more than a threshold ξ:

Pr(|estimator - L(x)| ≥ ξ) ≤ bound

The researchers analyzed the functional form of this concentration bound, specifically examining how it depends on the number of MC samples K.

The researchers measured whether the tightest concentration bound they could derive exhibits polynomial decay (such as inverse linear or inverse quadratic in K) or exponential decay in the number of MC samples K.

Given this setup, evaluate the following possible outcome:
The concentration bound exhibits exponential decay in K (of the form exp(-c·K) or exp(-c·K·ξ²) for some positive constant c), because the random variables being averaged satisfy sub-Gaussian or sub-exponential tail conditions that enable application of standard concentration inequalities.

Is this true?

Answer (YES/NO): YES